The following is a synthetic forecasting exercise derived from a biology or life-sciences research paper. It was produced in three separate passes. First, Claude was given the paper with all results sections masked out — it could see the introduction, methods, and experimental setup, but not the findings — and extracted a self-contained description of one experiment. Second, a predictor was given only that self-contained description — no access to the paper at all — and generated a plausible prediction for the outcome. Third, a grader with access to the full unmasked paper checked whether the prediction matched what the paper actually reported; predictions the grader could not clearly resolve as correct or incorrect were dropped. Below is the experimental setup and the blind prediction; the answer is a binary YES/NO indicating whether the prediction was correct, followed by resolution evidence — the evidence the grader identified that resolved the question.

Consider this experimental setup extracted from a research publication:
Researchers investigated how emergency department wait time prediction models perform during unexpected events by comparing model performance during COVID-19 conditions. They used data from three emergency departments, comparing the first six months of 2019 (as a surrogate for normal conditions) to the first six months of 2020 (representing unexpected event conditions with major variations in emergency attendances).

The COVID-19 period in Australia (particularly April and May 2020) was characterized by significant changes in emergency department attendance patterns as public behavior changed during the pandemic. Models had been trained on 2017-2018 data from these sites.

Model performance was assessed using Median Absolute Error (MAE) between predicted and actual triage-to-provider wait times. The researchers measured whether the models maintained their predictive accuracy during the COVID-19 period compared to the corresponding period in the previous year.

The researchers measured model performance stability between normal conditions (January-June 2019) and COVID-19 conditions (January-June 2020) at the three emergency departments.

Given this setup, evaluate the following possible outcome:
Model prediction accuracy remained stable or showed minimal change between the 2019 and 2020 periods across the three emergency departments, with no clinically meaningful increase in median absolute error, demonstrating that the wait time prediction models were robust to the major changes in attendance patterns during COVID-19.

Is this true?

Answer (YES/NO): YES